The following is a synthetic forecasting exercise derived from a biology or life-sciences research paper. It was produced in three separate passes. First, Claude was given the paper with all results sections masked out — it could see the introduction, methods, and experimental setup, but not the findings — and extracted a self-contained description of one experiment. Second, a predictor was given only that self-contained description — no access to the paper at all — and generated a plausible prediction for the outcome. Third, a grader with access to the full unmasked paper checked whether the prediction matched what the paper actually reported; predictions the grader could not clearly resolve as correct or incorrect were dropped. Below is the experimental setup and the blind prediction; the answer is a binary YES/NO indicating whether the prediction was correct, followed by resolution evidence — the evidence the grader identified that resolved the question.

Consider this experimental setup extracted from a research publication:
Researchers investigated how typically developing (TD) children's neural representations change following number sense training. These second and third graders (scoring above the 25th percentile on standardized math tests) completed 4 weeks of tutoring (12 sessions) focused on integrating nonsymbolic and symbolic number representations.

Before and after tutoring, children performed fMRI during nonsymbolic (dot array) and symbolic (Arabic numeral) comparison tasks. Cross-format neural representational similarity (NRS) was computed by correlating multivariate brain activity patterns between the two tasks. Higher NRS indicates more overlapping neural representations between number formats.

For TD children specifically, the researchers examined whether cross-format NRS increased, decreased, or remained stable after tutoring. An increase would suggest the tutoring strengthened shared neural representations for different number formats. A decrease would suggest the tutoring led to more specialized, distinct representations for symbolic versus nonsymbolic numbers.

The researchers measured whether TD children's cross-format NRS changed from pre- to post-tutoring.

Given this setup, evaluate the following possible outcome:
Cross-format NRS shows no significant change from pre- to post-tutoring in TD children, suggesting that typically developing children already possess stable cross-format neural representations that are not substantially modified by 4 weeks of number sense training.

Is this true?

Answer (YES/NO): NO